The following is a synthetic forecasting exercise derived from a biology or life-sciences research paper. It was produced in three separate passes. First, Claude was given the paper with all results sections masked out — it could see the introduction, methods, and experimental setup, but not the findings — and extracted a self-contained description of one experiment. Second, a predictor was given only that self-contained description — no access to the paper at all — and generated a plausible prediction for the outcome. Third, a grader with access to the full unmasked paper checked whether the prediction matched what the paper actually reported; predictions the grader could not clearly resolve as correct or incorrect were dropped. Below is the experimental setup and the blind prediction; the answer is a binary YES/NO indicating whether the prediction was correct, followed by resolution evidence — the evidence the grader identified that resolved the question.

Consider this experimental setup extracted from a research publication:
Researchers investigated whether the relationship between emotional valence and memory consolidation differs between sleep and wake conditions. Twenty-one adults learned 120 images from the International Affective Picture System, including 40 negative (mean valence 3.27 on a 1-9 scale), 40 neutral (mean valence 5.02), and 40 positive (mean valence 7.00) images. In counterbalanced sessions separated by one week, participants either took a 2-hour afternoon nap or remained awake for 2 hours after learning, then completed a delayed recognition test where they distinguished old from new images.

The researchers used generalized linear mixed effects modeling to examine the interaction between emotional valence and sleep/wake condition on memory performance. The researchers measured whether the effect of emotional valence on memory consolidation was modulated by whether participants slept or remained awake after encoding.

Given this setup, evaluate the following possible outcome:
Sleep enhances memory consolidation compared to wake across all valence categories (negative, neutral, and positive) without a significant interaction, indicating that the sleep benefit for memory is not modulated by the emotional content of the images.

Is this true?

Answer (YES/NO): NO